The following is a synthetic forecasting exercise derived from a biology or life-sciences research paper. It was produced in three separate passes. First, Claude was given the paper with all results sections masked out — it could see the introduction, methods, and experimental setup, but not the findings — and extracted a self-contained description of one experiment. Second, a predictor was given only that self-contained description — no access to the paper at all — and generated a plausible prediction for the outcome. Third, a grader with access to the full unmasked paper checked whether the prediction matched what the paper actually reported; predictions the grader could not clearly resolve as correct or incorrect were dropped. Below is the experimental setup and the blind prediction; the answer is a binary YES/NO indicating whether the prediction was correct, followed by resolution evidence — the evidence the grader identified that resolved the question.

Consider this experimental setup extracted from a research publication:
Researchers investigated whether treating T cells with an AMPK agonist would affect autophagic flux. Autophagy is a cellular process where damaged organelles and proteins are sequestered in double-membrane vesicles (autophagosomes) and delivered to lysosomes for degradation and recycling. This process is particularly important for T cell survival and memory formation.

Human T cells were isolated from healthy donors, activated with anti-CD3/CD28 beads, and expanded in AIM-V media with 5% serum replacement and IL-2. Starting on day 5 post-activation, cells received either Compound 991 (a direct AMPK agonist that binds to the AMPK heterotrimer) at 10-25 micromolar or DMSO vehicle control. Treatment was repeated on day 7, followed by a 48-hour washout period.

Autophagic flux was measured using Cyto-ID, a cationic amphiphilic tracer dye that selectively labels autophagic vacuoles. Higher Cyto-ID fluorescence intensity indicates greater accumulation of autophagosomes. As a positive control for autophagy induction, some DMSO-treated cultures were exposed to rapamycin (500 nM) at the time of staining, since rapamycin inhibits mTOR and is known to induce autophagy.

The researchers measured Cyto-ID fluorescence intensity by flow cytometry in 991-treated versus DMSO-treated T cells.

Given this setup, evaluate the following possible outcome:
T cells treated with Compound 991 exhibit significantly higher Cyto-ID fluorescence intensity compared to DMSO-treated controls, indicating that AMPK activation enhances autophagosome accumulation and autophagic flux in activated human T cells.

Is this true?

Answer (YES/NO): YES